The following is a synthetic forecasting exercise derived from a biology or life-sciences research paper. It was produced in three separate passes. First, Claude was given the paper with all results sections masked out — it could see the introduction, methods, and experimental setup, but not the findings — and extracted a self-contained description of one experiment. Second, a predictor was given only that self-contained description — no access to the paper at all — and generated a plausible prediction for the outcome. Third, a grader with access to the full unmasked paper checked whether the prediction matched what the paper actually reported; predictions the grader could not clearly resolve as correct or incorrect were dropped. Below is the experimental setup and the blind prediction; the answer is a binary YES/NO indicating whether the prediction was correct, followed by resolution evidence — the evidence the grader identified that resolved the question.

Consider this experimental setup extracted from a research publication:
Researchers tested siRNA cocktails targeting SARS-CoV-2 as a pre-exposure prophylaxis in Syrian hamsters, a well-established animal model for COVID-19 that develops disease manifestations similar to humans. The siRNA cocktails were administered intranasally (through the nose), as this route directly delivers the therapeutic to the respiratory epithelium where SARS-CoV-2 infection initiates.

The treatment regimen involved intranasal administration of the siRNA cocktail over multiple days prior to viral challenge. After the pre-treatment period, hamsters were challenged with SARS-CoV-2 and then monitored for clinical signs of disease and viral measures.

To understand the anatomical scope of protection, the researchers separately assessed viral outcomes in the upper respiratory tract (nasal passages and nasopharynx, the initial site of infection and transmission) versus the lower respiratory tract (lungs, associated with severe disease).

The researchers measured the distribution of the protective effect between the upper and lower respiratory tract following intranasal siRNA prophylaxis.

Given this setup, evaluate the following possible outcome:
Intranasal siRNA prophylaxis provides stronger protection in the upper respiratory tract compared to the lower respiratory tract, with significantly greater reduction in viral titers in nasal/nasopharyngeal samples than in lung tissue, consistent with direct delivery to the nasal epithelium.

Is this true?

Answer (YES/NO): NO